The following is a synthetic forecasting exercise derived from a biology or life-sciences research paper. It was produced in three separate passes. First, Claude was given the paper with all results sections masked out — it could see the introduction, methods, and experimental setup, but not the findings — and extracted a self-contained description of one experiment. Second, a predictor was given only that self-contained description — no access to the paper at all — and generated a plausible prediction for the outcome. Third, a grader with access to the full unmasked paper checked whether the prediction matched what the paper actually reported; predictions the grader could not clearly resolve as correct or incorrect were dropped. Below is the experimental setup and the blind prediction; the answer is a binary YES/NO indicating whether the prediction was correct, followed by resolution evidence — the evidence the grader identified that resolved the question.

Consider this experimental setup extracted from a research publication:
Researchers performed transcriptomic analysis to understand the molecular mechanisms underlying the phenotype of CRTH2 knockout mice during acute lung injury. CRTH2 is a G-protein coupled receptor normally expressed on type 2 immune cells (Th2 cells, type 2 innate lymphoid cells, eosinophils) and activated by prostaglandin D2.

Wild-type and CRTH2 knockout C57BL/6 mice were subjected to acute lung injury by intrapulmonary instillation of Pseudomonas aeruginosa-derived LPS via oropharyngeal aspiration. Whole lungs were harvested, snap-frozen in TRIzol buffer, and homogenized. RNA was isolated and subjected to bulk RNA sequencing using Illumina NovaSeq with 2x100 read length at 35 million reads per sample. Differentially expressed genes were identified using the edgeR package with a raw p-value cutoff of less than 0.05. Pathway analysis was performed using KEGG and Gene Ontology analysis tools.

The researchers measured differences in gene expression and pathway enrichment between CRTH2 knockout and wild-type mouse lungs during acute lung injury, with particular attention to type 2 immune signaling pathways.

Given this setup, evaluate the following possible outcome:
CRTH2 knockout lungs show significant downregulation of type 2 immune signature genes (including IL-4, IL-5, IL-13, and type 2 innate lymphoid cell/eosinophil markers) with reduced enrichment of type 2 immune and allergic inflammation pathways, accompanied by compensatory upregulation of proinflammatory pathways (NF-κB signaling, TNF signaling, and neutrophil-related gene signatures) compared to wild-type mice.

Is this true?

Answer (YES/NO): NO